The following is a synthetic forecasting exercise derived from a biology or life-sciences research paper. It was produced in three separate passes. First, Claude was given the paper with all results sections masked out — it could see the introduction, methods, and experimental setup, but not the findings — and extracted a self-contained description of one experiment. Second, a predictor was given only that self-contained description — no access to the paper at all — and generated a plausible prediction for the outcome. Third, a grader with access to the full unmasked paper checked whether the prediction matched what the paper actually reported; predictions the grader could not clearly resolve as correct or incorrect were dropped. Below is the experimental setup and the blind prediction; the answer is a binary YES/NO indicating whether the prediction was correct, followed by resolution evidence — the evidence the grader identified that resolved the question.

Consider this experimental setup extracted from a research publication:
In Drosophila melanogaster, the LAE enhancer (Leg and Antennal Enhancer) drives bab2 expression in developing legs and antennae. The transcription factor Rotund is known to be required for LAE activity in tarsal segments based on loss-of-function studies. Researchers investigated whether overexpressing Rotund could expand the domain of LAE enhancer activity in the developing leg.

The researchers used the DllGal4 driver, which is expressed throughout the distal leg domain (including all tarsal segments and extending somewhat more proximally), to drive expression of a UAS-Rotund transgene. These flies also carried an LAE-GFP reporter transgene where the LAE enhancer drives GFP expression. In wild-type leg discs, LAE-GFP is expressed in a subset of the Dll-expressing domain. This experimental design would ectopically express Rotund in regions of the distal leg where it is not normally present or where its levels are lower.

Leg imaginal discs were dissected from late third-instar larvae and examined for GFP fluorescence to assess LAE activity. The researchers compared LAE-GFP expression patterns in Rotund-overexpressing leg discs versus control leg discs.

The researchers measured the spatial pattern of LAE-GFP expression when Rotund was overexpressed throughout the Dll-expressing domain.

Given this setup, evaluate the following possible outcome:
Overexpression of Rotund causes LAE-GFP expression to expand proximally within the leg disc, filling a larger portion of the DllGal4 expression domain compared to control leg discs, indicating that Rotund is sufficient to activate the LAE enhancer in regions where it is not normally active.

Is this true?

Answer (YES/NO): NO